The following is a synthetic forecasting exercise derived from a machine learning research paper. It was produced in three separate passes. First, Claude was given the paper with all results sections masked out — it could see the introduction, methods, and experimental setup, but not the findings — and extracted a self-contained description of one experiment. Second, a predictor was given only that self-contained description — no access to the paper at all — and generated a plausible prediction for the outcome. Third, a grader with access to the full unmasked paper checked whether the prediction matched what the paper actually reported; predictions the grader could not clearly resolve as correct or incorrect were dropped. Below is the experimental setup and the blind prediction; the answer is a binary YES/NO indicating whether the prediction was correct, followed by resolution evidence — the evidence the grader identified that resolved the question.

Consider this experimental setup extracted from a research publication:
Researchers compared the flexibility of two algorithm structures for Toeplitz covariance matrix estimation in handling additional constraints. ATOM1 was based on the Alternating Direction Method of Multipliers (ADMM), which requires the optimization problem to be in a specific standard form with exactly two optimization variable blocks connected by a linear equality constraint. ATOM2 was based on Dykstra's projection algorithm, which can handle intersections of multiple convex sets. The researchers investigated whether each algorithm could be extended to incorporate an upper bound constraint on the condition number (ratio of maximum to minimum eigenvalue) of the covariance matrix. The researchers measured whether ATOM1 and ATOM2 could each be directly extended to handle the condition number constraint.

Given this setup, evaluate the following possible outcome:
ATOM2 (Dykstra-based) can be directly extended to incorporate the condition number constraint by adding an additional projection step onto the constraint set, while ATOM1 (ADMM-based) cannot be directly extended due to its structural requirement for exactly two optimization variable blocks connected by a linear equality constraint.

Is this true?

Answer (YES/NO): YES